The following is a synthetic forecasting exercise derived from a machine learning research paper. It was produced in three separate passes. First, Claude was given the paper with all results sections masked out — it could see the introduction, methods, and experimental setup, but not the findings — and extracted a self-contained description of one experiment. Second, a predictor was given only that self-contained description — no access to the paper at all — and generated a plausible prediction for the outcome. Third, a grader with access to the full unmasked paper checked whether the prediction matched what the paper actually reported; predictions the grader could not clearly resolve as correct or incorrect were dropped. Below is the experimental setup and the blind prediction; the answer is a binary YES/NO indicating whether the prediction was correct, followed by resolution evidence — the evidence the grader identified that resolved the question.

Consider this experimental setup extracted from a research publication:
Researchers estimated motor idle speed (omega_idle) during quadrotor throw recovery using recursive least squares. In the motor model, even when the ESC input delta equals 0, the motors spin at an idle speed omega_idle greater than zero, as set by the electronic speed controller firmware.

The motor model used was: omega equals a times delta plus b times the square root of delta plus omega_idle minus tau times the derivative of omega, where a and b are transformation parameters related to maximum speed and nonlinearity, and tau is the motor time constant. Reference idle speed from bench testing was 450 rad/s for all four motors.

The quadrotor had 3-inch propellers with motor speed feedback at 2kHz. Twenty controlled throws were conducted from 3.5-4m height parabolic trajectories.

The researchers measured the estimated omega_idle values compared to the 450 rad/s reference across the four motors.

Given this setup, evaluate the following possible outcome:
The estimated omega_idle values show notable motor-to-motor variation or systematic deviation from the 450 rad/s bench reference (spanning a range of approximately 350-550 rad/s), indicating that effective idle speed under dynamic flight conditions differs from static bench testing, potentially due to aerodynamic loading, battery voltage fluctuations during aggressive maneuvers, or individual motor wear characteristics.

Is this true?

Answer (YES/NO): NO